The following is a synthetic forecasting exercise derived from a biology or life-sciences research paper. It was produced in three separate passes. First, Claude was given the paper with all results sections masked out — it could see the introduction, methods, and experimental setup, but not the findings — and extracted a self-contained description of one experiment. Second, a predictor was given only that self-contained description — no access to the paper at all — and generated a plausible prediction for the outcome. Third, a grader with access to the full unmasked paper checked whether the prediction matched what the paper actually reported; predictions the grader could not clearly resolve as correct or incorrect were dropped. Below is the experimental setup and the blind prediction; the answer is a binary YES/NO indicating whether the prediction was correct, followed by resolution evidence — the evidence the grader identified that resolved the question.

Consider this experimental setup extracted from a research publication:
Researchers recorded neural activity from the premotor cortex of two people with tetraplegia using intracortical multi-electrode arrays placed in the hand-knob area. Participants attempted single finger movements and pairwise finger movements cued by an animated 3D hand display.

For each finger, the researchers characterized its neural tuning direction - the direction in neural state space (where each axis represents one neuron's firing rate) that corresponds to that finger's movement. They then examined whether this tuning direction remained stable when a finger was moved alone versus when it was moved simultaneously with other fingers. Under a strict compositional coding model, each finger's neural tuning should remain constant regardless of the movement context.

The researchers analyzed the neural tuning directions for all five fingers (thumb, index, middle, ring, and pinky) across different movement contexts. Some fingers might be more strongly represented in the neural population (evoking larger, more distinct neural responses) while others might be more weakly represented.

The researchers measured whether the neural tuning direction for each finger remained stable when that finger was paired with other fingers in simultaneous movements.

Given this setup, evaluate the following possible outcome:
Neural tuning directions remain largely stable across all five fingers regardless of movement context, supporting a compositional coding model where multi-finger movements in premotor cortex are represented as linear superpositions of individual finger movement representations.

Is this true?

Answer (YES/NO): NO